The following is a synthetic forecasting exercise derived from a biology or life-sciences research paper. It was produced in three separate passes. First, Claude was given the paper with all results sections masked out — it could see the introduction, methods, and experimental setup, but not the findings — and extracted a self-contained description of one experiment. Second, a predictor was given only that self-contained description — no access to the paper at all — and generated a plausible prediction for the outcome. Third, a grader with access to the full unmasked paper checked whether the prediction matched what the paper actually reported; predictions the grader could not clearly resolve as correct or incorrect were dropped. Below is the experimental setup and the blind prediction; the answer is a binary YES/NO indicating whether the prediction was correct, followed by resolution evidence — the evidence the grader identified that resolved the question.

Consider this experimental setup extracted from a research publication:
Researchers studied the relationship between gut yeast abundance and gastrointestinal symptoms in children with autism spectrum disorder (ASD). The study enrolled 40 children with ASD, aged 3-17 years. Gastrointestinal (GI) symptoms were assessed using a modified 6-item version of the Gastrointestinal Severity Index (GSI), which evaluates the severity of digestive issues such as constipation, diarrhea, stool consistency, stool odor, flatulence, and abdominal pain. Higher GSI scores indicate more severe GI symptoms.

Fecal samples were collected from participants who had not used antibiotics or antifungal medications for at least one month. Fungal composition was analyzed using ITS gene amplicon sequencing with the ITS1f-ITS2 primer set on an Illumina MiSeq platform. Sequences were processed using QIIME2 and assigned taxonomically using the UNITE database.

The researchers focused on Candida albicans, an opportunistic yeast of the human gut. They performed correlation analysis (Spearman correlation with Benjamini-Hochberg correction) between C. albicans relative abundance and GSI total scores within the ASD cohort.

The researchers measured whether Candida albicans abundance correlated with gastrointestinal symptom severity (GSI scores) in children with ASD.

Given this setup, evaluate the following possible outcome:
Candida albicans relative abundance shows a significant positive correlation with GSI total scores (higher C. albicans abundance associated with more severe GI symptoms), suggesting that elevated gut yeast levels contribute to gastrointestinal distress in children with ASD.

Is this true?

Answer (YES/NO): NO